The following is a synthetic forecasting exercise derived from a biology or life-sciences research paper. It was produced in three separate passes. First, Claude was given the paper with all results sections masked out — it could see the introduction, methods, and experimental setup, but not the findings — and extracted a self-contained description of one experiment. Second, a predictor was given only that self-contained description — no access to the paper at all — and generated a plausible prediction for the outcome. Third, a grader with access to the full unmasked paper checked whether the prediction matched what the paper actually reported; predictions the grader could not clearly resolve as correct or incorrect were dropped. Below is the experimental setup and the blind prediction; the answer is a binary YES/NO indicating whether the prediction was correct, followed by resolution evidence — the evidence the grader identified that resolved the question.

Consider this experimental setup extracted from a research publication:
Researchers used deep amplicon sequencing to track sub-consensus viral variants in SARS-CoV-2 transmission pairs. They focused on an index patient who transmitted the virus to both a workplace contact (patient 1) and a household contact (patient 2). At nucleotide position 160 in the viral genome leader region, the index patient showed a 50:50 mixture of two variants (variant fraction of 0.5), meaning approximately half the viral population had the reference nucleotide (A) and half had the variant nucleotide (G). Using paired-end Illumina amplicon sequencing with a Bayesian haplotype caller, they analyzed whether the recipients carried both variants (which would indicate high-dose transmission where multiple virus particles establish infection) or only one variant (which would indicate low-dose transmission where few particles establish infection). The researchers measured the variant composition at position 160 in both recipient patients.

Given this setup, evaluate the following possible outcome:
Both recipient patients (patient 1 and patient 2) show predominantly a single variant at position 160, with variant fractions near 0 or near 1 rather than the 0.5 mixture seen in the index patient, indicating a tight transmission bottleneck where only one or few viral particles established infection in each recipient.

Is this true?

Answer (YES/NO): YES